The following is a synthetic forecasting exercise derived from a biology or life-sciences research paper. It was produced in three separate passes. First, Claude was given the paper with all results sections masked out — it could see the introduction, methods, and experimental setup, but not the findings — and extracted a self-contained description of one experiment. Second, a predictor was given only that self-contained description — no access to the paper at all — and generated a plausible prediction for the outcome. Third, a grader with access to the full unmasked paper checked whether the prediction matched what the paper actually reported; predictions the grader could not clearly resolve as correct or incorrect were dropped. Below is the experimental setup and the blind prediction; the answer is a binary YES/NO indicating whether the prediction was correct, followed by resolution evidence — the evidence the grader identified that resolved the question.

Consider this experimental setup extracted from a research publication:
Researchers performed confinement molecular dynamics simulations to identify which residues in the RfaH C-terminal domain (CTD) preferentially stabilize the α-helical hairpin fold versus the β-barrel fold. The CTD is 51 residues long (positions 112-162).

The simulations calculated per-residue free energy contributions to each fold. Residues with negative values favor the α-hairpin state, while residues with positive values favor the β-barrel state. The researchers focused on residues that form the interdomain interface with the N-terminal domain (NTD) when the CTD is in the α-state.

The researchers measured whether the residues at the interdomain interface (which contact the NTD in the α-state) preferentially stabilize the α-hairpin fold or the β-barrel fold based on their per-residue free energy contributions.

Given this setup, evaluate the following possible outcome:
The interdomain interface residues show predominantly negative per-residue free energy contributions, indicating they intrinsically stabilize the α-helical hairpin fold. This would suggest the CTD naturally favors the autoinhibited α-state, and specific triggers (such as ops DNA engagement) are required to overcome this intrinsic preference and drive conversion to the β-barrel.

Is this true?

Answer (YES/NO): NO